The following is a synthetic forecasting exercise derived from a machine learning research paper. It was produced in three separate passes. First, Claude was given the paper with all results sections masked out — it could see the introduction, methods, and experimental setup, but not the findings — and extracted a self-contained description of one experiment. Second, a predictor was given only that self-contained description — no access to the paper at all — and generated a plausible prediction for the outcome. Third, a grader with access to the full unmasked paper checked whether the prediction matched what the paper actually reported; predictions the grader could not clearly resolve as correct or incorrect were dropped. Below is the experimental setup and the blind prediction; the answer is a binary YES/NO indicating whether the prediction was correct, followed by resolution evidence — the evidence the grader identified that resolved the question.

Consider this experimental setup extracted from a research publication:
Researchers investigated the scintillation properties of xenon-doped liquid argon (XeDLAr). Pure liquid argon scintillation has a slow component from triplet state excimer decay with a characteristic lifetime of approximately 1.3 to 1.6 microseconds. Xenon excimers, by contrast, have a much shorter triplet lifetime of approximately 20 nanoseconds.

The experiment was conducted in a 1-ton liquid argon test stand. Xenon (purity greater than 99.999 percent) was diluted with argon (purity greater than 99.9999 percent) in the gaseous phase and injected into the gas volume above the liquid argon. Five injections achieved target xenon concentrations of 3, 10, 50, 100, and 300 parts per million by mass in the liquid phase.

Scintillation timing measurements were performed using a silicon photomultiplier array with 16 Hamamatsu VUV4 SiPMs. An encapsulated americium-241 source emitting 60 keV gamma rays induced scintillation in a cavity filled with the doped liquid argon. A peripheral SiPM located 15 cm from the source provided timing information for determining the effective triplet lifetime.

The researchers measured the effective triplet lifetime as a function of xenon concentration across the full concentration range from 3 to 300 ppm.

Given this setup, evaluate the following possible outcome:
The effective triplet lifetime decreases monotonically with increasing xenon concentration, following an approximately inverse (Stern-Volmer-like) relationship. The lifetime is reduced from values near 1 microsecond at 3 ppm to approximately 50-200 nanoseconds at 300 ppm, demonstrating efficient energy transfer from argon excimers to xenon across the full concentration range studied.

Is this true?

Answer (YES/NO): NO